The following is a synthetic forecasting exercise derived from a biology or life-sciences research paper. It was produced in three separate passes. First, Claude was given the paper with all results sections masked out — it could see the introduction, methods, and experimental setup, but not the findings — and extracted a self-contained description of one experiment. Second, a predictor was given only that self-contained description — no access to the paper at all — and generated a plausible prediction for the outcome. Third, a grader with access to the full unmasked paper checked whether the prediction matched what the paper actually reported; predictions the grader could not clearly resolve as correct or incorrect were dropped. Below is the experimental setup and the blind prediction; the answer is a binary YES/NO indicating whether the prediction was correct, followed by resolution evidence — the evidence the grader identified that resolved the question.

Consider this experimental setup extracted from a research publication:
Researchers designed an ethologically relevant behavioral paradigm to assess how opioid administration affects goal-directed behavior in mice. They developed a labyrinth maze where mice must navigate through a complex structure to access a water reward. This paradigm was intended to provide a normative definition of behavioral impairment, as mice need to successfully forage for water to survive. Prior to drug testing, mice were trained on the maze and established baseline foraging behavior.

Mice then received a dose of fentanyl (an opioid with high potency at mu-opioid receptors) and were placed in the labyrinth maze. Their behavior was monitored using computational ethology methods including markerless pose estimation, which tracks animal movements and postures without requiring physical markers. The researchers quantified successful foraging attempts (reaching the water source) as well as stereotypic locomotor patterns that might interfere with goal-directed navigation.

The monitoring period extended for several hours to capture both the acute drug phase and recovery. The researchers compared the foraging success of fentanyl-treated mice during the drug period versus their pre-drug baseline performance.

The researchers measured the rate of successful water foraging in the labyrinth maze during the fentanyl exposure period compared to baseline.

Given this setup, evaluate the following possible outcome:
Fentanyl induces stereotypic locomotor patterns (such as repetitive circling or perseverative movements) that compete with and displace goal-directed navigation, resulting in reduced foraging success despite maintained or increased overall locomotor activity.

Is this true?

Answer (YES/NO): YES